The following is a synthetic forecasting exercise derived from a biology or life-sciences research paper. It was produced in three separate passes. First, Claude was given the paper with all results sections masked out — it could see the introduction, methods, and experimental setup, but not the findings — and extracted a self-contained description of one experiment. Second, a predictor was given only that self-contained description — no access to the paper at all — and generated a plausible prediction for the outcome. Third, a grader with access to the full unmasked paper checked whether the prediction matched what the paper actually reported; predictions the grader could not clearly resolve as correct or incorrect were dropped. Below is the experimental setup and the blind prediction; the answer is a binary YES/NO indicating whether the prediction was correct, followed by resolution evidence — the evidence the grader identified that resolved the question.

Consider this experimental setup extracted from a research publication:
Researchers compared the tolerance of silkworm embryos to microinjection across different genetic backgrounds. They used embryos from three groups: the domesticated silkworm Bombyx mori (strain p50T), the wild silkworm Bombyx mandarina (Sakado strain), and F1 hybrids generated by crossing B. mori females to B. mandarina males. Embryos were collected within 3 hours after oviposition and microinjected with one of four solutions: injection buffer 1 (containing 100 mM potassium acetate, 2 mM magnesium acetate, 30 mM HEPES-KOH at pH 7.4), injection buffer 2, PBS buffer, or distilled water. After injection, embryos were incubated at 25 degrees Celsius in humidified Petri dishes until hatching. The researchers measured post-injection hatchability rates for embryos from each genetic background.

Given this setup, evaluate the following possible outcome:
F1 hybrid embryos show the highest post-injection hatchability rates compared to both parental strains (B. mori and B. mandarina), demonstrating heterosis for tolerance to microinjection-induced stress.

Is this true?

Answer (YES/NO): NO